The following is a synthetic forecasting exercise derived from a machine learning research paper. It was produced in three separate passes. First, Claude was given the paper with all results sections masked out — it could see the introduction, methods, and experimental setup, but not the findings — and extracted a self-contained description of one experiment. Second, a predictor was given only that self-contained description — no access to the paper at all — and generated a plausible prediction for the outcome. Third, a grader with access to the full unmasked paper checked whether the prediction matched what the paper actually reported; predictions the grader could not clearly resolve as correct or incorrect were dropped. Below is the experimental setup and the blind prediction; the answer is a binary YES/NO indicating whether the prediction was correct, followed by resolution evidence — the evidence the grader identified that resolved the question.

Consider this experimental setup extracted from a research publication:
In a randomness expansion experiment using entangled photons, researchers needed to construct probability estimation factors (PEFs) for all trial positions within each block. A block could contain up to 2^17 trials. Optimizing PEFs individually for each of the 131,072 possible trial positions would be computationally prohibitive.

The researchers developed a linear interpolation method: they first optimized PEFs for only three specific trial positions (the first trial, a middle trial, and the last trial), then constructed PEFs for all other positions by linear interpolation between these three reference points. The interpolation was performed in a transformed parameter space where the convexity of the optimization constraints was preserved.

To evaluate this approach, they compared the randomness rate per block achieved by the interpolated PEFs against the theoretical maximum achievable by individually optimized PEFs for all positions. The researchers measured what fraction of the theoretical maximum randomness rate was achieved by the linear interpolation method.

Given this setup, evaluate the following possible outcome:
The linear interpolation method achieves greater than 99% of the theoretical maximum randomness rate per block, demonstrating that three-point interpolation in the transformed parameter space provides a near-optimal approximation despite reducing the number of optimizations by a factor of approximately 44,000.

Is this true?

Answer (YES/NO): YES